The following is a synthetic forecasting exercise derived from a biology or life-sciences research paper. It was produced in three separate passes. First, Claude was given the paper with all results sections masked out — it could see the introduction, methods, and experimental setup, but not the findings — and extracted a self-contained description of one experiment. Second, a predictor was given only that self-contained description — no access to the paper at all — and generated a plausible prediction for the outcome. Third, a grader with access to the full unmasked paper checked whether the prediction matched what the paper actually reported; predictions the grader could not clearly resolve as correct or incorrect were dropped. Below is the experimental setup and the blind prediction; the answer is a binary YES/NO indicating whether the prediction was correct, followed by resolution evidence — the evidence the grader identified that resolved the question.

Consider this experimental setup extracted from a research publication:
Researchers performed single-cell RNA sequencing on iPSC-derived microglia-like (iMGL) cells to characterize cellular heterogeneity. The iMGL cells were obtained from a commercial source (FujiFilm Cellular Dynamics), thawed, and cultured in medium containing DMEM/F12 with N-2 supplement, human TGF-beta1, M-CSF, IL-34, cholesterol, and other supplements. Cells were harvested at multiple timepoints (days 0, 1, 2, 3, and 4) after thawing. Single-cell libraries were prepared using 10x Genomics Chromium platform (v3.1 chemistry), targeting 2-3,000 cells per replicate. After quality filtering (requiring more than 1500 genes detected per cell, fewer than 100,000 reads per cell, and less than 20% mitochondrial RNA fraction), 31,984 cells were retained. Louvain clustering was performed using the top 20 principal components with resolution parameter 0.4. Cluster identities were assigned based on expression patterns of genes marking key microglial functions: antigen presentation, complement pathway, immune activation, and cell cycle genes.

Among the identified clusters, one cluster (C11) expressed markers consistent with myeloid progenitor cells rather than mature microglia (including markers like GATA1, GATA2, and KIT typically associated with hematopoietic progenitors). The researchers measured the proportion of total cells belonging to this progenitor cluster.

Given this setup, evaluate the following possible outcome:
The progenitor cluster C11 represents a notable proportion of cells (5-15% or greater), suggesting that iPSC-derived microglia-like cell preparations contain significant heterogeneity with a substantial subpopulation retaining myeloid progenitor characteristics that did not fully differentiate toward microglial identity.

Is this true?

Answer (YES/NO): NO